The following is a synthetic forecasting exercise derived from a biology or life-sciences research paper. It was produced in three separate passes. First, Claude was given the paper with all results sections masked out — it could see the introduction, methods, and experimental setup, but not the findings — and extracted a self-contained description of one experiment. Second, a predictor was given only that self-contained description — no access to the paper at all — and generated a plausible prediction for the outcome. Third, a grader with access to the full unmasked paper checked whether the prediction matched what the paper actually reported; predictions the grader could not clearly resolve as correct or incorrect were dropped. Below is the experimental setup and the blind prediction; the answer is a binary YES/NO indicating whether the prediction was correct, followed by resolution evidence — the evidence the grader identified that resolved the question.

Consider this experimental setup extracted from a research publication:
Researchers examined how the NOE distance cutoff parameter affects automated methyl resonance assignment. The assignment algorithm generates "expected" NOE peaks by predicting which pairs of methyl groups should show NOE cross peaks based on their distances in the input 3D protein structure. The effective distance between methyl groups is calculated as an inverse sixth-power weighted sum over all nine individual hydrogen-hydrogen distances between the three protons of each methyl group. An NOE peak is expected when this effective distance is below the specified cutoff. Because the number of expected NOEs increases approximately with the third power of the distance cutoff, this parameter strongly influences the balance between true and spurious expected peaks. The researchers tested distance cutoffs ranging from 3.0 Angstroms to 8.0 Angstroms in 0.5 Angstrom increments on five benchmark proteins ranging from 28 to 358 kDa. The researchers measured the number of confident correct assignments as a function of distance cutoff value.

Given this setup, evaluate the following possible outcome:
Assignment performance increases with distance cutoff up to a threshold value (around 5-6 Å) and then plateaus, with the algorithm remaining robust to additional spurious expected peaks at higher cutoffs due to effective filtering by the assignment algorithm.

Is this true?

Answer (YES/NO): NO